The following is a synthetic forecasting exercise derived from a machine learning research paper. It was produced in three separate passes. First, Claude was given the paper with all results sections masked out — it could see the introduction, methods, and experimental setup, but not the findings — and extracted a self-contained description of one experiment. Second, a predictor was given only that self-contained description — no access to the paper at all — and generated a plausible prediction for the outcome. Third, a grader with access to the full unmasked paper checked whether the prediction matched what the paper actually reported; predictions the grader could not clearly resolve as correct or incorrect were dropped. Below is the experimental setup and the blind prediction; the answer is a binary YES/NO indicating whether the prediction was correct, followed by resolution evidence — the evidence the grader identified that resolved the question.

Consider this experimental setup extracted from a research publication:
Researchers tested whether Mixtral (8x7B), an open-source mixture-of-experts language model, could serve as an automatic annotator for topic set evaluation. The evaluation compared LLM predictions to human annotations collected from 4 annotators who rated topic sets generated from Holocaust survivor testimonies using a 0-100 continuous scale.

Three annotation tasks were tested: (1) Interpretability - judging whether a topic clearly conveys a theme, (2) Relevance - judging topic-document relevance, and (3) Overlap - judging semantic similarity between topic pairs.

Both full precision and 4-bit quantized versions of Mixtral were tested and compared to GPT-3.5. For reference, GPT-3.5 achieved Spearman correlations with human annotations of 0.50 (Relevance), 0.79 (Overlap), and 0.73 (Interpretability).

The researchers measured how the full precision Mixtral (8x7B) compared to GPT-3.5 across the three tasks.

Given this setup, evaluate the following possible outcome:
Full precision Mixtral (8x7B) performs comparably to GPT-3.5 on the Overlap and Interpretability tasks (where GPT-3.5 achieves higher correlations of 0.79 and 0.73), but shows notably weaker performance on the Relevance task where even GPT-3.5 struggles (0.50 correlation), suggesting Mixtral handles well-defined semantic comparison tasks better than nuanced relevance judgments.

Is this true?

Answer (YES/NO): NO